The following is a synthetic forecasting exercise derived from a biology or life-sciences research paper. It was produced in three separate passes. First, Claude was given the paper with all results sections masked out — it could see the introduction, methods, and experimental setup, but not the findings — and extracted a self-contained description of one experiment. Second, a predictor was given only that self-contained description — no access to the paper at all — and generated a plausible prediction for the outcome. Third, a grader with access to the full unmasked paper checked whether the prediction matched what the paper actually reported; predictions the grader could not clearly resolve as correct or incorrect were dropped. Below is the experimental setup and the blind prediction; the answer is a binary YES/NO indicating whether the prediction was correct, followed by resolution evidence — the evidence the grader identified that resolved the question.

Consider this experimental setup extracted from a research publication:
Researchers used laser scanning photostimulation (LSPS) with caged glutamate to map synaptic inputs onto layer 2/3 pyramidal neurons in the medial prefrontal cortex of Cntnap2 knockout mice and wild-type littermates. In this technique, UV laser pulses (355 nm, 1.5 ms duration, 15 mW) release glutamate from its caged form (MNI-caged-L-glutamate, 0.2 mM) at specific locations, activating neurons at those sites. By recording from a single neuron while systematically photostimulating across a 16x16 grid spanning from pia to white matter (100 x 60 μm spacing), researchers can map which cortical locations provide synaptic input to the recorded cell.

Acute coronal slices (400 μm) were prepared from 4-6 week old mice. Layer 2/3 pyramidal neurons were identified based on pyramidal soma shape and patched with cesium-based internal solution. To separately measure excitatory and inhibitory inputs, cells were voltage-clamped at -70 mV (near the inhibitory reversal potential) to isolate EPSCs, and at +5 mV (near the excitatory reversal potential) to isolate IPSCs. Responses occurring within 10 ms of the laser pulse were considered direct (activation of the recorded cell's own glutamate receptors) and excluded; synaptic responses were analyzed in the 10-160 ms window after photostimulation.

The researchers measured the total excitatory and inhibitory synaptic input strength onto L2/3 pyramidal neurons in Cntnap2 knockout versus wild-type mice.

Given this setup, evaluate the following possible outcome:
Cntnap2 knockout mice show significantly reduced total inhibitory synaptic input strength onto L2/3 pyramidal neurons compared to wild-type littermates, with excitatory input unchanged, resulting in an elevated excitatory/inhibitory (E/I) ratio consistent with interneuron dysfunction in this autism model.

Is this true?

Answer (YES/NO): NO